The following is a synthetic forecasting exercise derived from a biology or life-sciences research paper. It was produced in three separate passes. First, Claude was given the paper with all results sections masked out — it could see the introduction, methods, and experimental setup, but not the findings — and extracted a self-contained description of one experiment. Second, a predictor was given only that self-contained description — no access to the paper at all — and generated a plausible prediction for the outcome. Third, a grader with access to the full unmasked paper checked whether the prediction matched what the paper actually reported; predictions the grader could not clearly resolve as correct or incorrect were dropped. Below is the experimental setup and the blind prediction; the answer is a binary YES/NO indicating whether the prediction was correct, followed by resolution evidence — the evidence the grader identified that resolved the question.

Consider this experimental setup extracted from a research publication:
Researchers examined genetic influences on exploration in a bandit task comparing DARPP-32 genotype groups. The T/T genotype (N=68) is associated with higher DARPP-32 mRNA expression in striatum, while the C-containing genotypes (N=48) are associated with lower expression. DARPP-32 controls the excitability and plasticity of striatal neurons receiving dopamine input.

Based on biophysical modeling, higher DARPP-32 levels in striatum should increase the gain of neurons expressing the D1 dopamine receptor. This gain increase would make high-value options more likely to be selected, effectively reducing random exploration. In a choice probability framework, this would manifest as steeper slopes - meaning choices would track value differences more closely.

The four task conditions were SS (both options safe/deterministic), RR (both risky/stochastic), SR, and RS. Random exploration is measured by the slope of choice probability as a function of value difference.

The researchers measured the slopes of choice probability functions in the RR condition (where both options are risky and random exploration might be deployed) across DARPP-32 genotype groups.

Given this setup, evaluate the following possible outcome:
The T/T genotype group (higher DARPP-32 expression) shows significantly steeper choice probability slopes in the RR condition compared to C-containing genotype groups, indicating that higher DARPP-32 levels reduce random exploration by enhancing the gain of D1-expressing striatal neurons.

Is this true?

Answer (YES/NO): NO